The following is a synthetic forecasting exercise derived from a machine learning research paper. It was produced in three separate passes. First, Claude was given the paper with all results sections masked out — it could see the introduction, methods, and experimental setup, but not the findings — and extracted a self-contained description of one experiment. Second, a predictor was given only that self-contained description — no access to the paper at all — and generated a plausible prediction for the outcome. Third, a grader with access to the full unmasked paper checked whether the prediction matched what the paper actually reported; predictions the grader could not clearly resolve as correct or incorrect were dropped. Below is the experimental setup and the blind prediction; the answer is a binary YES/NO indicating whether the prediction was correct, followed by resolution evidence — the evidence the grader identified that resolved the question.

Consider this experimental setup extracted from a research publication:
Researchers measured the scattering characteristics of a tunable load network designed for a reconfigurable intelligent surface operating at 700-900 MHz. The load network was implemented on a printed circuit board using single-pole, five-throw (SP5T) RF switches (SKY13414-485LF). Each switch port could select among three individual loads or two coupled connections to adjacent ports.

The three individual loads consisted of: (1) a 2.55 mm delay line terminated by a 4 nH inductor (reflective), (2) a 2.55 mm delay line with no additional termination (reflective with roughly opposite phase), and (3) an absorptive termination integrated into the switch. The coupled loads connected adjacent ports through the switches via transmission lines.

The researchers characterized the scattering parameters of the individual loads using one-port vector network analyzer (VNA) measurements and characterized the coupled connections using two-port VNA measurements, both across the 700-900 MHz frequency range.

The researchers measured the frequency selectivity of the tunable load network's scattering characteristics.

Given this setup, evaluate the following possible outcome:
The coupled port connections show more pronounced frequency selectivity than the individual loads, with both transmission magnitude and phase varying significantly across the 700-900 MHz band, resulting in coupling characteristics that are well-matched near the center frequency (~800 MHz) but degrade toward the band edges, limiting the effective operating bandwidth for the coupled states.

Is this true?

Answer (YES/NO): NO